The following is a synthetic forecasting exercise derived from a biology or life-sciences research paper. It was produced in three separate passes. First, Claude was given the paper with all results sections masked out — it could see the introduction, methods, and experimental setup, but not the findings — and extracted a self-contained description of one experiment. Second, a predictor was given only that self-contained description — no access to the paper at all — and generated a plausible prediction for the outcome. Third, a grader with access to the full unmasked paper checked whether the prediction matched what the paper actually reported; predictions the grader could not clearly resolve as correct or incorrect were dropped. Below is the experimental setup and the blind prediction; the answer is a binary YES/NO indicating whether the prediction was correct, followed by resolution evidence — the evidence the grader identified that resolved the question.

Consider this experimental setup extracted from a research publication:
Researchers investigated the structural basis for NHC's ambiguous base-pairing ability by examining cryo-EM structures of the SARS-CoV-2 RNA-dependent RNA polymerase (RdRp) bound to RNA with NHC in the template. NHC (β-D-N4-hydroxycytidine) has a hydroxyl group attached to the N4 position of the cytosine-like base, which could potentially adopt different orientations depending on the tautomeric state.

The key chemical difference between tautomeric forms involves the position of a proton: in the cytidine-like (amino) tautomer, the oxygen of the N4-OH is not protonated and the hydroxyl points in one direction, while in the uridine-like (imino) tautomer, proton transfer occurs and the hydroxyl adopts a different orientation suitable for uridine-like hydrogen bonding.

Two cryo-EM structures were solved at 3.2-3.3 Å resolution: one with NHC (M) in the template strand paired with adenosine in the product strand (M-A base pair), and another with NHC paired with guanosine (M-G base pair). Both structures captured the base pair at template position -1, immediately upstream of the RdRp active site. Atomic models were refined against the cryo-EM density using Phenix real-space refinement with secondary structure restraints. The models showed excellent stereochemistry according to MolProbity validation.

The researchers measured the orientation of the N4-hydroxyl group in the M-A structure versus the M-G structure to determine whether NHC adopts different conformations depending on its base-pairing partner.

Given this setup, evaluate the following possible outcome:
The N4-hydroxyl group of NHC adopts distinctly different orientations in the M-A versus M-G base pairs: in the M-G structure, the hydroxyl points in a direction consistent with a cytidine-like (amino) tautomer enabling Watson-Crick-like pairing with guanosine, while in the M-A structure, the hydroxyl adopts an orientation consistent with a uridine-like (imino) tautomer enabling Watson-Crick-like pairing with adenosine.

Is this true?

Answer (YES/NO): YES